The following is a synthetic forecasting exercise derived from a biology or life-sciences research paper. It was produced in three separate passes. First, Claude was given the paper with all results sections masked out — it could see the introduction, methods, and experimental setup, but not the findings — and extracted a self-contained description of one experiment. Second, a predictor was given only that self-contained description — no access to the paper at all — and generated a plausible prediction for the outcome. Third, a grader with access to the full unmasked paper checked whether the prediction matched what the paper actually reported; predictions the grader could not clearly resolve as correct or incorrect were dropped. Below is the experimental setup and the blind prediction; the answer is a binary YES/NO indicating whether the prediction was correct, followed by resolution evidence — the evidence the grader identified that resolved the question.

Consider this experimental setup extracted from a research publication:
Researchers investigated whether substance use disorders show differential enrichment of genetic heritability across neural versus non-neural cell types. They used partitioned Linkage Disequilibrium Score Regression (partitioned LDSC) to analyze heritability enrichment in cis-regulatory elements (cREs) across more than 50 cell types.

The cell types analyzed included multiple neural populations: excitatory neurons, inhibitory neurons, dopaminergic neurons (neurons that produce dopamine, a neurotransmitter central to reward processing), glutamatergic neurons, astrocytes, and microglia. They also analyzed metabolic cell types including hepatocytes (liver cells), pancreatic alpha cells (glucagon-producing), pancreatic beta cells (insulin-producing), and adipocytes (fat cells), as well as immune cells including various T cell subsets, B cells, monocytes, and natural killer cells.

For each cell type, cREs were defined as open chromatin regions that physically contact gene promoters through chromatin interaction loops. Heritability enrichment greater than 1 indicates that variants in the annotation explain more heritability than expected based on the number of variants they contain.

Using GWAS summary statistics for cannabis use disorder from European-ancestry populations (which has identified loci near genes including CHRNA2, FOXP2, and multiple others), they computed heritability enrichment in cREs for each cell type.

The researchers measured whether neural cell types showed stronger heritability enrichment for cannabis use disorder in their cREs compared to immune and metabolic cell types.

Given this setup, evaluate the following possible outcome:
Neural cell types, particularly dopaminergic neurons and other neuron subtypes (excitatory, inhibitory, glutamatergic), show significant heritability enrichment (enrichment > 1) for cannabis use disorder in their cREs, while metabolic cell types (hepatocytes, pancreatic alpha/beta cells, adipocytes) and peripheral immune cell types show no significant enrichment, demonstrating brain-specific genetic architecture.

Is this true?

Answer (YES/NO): NO